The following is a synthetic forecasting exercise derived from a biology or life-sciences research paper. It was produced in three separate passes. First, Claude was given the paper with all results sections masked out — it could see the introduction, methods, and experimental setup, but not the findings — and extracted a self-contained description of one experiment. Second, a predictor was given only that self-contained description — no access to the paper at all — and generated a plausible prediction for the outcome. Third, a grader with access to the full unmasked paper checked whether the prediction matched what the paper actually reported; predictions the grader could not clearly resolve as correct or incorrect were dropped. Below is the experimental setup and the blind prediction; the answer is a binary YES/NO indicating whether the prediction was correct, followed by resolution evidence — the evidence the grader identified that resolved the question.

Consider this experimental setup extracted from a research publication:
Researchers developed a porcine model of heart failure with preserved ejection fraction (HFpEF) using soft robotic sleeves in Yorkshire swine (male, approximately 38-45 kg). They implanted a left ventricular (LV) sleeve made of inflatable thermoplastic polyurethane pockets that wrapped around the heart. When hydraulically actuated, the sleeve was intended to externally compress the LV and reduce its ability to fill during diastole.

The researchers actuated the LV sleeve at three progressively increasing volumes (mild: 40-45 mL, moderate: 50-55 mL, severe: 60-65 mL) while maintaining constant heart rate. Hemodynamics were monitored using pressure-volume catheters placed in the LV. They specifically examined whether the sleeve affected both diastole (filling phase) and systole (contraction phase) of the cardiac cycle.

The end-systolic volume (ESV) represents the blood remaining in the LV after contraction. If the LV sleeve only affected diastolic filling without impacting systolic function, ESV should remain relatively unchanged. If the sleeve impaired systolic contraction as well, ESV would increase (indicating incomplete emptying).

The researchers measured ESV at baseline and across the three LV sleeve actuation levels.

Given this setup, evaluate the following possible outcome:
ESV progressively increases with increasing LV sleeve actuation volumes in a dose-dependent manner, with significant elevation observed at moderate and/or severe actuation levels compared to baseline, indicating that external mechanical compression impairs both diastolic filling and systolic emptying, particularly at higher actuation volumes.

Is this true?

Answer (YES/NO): NO